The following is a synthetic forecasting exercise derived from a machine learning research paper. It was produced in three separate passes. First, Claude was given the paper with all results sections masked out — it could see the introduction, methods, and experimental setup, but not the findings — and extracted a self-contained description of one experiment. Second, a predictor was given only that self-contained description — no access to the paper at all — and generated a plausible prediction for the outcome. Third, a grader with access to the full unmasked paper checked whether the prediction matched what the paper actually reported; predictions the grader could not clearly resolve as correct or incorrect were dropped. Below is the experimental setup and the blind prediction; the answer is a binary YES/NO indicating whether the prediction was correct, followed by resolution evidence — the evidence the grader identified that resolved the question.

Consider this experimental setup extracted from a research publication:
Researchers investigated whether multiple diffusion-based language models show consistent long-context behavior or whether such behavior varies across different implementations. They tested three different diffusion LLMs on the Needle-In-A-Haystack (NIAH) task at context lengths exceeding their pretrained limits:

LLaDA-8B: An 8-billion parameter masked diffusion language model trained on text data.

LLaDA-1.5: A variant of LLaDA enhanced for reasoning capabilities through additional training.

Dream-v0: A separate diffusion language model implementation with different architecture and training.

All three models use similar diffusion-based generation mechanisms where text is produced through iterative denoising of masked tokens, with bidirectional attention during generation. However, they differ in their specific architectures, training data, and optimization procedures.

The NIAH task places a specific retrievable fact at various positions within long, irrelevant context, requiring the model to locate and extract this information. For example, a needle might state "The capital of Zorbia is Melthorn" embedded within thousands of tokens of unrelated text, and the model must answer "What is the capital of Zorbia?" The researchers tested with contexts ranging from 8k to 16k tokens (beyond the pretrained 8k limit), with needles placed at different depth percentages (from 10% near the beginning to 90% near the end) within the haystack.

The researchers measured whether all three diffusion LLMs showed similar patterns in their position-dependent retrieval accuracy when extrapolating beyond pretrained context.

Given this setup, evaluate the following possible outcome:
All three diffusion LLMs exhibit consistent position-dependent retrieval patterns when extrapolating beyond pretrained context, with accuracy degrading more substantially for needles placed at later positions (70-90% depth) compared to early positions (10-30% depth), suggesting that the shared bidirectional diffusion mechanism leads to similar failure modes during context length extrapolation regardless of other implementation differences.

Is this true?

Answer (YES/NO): NO